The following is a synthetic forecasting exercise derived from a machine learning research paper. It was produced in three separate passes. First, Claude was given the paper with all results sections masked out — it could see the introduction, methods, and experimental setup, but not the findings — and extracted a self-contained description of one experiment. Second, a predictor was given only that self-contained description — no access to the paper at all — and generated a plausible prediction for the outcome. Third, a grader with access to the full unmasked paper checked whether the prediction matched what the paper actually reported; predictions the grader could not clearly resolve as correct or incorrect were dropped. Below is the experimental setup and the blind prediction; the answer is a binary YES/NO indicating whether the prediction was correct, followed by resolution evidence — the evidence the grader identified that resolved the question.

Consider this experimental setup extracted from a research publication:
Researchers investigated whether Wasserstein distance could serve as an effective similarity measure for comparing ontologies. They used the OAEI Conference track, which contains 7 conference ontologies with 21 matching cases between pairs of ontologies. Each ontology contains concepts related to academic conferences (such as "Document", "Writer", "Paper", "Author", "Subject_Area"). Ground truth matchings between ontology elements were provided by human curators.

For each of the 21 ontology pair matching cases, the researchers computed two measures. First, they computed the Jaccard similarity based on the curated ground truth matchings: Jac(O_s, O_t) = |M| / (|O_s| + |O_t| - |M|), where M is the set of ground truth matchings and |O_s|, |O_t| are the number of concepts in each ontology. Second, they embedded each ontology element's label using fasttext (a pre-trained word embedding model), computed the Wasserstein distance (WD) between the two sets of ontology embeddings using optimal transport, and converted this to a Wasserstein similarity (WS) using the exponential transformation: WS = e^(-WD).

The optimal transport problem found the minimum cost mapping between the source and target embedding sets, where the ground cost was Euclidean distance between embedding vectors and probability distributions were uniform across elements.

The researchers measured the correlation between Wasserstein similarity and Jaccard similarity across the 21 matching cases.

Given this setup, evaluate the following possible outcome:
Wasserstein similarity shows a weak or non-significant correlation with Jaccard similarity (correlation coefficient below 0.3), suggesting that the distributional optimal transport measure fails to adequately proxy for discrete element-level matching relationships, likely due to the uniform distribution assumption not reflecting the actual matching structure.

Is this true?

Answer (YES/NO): NO